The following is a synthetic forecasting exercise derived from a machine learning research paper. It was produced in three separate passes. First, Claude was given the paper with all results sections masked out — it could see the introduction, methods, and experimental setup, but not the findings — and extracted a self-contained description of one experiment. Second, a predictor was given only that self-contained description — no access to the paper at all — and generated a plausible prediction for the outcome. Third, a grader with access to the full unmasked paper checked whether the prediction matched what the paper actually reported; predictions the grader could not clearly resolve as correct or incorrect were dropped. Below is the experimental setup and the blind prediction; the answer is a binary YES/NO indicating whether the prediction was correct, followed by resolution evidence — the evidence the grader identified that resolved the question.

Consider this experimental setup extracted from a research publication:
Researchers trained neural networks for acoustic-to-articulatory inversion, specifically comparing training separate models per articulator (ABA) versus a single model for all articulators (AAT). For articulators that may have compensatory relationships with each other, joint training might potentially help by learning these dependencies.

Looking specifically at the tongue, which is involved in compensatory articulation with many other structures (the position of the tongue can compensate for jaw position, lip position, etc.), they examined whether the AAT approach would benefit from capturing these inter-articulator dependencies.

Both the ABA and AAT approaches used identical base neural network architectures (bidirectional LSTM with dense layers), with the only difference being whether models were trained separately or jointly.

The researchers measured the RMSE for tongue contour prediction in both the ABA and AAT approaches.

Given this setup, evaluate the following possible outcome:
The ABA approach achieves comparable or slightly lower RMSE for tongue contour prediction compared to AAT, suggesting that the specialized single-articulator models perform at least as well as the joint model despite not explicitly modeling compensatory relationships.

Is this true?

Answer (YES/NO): YES